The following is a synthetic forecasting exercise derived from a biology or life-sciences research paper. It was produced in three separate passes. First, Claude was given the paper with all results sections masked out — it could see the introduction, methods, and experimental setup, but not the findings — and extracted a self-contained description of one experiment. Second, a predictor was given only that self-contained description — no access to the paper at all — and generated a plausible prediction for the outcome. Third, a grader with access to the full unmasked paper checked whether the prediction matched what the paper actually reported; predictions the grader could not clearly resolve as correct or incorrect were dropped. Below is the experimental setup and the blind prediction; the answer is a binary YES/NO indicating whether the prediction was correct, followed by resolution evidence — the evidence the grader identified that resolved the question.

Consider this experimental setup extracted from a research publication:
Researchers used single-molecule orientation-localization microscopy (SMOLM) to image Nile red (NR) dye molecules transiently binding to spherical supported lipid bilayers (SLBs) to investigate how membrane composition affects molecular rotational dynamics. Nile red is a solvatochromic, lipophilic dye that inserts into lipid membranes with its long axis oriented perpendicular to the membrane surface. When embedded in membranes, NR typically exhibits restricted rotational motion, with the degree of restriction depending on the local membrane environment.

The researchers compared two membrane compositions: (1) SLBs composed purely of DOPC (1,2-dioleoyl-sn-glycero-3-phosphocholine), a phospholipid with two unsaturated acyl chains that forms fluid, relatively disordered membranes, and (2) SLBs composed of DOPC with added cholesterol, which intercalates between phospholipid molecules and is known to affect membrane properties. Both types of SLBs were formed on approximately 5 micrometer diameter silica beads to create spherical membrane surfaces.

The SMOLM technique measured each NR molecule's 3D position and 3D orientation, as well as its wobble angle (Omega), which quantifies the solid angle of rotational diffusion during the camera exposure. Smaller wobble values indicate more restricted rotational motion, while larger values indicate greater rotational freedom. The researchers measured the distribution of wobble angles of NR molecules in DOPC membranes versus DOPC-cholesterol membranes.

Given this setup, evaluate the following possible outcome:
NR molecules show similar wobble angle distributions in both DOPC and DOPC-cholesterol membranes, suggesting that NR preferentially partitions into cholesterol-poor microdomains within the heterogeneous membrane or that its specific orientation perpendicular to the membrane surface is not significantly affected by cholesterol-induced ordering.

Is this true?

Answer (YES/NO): NO